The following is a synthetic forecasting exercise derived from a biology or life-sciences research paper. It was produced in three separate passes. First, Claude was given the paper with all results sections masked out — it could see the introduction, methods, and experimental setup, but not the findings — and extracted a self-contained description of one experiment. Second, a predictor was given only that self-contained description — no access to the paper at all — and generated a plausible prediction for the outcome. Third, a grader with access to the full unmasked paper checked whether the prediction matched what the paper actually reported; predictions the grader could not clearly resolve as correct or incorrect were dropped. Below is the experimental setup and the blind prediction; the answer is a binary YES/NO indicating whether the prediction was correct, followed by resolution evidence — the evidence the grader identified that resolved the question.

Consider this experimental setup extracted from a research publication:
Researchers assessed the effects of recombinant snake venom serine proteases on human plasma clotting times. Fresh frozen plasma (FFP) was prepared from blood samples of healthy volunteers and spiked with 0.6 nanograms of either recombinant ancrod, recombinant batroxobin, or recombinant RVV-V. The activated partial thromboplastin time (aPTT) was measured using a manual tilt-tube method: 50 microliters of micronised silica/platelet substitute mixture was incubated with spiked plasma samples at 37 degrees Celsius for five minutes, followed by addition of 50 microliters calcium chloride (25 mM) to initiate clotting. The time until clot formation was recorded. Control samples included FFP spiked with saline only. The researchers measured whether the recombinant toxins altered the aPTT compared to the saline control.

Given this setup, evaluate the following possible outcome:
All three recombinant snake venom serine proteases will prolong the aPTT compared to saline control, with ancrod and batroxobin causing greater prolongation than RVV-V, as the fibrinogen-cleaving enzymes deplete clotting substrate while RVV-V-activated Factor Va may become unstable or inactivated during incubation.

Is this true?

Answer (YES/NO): NO